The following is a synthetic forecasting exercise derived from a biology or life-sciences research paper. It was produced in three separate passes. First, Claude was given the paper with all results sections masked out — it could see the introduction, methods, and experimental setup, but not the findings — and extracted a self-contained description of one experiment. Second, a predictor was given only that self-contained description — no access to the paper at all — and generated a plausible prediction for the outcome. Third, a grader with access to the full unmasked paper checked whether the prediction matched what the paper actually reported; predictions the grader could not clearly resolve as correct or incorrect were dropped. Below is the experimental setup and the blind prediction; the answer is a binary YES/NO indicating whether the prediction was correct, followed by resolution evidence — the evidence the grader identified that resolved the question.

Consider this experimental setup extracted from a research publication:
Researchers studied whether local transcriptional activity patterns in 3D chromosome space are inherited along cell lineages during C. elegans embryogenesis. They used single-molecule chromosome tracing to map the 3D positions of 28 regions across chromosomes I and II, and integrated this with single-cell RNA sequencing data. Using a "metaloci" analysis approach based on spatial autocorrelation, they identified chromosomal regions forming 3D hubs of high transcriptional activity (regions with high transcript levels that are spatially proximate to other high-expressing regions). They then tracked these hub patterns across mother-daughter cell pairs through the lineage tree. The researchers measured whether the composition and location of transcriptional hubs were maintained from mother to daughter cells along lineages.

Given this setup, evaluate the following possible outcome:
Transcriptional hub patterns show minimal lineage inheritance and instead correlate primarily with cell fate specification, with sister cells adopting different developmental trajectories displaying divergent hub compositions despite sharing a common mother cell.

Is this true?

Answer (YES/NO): NO